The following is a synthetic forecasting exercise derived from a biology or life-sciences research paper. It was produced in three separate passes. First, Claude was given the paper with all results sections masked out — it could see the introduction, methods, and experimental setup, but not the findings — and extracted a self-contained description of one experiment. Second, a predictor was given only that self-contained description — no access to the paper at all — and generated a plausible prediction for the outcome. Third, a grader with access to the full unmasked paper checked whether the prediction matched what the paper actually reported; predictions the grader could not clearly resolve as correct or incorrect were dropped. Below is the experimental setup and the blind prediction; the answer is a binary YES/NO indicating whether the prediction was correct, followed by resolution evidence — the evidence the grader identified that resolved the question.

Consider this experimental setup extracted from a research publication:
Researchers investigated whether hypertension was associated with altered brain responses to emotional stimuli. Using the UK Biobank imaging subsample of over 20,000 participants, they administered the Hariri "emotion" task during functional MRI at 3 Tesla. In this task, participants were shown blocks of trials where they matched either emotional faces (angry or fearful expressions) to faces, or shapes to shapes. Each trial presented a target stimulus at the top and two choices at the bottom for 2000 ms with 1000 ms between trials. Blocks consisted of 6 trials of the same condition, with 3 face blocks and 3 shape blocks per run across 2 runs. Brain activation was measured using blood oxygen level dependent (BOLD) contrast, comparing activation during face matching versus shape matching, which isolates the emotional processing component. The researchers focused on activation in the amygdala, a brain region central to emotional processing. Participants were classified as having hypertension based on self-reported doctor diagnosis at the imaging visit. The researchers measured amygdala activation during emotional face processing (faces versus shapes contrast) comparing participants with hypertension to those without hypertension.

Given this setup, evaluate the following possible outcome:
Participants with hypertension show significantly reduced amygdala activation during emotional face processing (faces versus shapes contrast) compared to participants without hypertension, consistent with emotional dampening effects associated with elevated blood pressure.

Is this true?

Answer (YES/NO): YES